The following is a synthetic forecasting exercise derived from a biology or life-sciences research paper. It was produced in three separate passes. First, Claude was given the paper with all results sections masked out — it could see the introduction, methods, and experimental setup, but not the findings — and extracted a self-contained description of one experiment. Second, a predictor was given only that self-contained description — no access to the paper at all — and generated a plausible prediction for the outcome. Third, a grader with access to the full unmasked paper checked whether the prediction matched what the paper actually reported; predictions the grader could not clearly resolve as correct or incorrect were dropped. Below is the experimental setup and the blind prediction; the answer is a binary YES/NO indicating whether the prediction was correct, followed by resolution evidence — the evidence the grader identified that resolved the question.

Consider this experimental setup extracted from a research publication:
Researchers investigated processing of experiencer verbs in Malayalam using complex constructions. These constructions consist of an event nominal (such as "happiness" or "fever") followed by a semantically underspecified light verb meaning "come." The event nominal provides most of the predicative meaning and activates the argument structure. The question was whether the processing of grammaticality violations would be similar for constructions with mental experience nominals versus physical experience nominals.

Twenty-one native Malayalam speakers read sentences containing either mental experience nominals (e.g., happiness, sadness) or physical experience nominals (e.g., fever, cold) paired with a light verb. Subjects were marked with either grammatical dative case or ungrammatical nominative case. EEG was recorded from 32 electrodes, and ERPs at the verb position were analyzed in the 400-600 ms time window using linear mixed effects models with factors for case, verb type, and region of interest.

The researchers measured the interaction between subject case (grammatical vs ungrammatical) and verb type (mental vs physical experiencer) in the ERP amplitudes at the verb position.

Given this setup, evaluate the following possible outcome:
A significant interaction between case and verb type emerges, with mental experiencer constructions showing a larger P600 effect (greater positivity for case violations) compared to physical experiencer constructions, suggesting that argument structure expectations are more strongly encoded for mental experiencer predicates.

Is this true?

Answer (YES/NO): NO